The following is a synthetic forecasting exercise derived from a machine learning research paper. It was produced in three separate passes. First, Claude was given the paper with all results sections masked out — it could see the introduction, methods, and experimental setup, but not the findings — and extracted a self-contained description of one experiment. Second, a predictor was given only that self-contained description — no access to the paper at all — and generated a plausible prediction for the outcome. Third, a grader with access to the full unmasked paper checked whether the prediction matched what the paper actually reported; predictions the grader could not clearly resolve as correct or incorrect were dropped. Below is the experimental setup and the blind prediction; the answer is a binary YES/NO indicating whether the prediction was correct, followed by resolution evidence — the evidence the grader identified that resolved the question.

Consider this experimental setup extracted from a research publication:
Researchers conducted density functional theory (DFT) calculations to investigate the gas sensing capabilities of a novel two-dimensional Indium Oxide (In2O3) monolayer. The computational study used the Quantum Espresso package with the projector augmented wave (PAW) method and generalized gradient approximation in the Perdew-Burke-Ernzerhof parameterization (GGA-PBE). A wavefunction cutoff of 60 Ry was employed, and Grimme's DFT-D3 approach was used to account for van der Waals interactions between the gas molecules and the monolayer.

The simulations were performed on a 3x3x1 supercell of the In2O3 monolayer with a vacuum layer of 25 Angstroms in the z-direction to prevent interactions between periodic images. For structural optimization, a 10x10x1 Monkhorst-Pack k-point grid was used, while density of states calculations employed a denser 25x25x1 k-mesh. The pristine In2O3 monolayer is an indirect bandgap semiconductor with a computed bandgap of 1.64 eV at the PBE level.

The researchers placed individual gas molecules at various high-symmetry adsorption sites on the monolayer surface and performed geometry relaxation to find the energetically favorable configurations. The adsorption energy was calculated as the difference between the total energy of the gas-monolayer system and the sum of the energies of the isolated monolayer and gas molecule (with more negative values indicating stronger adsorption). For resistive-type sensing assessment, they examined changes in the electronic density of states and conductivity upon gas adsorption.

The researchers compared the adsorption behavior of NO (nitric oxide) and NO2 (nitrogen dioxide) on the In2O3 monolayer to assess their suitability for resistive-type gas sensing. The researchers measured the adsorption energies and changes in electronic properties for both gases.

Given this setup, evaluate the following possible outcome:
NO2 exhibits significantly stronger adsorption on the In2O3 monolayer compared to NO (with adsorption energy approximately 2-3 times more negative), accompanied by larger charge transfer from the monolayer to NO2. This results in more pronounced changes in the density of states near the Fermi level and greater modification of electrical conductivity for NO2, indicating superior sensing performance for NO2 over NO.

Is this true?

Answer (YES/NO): NO